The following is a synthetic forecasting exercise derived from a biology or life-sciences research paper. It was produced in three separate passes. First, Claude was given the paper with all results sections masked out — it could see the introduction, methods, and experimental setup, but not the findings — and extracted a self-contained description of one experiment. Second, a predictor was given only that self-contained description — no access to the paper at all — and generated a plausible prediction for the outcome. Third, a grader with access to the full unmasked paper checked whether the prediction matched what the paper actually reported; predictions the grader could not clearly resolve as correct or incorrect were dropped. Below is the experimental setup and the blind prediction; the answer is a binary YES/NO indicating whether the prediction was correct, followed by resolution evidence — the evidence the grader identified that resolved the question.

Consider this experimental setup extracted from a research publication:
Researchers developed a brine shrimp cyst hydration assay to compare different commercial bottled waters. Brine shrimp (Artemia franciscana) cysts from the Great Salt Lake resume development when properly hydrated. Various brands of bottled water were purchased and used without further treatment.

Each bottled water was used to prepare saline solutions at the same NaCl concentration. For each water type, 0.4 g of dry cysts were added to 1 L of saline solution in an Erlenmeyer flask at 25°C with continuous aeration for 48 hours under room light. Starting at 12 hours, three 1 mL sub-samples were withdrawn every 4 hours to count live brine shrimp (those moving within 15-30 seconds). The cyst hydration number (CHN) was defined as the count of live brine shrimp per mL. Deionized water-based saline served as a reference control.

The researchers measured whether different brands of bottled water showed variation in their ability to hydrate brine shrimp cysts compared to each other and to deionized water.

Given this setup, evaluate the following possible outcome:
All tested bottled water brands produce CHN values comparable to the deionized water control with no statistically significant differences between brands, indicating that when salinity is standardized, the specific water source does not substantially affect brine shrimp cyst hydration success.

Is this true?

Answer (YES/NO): NO